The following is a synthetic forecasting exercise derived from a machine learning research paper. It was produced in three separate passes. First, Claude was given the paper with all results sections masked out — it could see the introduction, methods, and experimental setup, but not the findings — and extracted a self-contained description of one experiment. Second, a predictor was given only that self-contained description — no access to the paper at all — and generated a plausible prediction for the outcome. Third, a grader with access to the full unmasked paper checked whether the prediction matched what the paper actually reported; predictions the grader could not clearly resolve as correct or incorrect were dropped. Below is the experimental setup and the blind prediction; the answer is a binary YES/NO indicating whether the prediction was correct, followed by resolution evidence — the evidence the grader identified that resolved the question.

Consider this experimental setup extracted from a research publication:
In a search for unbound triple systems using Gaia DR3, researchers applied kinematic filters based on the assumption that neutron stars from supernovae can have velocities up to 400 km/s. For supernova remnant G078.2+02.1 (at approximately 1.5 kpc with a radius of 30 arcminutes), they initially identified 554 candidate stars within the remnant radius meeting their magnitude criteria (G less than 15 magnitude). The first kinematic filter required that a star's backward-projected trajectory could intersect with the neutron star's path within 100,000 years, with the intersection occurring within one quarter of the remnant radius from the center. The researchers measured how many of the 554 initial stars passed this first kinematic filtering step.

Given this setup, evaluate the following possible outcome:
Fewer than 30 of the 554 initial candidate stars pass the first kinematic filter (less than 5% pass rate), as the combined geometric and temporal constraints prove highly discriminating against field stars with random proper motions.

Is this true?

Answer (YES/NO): YES